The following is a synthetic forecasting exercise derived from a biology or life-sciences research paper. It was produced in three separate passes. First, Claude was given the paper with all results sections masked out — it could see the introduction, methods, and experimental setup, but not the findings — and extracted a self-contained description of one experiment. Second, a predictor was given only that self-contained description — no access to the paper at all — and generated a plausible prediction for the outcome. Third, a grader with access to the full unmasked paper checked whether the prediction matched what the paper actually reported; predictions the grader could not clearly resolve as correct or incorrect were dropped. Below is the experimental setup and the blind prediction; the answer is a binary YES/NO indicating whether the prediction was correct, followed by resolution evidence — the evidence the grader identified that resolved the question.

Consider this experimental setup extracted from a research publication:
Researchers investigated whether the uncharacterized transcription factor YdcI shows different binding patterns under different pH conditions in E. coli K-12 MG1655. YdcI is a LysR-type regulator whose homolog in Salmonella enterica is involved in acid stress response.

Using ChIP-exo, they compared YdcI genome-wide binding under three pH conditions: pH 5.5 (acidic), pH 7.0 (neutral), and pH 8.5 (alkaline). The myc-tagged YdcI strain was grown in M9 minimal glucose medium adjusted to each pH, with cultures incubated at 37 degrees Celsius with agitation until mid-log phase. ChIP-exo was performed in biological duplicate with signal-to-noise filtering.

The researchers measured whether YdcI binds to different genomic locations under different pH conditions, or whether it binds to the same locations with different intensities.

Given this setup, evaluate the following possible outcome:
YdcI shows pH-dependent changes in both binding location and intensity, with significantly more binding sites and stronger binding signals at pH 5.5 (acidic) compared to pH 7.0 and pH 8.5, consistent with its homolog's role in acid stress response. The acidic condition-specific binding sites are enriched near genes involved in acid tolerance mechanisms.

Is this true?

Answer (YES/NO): NO